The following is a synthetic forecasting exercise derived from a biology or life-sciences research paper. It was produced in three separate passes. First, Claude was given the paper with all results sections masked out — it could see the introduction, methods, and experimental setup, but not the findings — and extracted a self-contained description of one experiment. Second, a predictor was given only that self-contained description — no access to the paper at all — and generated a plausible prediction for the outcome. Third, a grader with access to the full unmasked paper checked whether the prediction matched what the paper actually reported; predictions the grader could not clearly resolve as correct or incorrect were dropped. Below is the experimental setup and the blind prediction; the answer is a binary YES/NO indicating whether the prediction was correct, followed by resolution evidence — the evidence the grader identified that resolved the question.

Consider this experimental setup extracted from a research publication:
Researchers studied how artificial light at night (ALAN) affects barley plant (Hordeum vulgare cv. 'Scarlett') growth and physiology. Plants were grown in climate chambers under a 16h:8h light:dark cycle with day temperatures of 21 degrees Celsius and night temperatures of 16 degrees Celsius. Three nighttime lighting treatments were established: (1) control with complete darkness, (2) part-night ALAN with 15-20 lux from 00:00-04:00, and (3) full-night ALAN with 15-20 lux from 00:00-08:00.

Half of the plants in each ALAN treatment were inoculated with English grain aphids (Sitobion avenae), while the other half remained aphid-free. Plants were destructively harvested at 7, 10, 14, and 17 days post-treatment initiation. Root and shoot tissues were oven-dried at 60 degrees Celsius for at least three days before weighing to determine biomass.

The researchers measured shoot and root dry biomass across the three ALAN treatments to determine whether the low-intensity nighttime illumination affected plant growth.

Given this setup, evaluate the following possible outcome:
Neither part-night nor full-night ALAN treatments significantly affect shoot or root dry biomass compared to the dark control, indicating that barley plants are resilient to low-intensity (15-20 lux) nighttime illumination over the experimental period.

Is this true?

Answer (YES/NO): NO